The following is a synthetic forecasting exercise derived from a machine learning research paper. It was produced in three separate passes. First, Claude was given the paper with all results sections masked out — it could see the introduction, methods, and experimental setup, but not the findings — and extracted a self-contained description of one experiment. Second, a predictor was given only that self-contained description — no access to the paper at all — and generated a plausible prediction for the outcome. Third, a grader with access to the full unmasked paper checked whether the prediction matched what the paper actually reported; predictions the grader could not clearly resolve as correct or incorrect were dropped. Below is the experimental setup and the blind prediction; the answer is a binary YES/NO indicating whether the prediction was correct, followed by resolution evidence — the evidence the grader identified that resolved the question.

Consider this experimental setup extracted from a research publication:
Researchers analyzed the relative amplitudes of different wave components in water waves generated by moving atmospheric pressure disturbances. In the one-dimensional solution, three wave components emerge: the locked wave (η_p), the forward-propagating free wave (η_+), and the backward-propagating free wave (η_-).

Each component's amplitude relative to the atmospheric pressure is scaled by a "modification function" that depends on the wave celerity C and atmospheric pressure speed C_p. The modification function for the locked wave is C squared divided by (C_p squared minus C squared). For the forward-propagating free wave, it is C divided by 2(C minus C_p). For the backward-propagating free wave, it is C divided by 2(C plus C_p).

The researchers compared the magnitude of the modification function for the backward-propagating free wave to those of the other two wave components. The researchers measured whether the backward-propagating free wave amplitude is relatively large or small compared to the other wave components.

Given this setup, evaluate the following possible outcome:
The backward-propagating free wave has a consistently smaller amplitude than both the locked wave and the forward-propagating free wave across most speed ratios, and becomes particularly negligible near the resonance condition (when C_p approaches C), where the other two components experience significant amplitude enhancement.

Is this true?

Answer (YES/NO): YES